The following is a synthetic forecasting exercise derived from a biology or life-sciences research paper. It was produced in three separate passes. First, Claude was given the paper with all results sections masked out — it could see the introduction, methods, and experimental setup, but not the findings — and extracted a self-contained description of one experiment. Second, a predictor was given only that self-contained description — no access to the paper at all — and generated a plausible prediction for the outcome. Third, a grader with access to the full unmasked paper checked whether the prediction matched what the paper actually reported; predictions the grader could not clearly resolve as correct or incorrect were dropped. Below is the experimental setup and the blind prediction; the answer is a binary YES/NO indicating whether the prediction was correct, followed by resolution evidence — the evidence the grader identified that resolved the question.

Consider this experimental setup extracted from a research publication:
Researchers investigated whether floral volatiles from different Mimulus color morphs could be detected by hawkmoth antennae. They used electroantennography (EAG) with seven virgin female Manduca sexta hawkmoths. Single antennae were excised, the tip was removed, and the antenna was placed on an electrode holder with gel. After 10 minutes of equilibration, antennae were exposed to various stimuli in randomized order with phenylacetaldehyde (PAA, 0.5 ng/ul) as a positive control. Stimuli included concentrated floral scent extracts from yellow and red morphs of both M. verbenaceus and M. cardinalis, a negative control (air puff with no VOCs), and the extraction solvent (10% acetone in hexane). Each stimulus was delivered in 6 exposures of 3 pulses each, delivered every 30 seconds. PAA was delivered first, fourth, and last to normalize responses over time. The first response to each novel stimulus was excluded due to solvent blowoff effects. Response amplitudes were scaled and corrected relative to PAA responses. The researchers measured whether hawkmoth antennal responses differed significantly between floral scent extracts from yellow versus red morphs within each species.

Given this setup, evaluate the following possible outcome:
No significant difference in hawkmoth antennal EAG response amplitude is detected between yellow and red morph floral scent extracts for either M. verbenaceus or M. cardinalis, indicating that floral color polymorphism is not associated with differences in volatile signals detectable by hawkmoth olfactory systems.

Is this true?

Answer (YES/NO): YES